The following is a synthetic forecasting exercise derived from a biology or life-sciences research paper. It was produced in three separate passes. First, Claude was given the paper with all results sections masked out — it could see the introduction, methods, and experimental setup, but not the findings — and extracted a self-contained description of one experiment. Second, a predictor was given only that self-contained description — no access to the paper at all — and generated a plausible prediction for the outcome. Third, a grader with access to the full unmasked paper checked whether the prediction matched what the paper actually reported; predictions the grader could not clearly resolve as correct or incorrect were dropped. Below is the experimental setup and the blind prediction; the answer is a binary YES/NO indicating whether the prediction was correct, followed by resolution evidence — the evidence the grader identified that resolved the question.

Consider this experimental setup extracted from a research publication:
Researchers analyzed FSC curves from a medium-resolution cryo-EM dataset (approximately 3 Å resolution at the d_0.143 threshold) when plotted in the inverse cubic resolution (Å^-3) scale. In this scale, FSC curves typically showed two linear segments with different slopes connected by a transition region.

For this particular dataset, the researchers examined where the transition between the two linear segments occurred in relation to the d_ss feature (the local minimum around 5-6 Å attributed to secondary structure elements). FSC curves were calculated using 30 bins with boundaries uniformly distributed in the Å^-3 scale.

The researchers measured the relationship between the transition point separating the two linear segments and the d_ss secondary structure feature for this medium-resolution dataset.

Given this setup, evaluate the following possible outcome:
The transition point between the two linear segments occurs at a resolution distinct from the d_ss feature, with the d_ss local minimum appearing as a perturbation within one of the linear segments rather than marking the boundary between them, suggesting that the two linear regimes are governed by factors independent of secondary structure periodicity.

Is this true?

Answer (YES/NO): NO